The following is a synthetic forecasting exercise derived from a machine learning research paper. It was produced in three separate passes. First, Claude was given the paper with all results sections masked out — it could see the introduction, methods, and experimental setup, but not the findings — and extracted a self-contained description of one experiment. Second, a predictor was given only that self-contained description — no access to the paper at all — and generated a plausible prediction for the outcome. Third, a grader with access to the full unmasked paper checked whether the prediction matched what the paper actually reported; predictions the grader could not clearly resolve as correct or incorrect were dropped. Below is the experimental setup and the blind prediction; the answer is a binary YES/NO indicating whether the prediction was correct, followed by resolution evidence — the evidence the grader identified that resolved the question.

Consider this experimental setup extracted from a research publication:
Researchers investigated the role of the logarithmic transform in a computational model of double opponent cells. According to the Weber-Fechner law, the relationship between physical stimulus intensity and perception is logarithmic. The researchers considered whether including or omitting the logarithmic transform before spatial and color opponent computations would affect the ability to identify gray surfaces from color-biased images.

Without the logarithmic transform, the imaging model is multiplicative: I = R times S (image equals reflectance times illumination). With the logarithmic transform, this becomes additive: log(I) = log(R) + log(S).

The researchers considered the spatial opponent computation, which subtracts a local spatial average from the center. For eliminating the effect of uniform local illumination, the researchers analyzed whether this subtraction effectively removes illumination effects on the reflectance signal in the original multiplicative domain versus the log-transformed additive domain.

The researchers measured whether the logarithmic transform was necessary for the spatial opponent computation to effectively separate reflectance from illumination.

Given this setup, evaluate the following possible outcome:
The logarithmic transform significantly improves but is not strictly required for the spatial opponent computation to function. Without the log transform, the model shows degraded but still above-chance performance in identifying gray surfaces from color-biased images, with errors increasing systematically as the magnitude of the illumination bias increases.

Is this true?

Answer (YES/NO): NO